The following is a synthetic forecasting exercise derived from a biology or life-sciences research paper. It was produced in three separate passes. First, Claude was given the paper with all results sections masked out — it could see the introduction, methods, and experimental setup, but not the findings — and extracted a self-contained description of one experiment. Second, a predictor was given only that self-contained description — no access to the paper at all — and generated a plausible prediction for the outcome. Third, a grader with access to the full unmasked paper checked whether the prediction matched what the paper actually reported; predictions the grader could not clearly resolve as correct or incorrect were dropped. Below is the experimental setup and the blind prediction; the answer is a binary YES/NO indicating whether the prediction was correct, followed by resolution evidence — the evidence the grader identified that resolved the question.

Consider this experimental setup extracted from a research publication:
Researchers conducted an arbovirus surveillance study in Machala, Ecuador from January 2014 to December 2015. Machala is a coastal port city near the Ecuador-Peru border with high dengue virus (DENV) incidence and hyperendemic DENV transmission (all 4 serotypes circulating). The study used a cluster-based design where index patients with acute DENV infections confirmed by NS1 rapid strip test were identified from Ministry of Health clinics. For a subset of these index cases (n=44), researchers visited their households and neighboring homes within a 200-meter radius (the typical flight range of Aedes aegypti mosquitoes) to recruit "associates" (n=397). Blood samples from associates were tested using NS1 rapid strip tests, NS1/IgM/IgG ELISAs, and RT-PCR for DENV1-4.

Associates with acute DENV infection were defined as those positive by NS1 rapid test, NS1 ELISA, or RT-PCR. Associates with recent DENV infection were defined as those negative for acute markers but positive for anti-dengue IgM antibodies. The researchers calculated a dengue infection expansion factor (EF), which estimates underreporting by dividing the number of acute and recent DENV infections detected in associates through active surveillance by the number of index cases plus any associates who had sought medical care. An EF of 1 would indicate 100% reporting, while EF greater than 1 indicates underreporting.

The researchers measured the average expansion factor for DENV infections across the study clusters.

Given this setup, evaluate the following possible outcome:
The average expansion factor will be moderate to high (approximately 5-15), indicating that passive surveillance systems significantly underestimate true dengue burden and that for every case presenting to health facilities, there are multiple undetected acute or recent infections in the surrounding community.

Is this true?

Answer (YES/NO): NO